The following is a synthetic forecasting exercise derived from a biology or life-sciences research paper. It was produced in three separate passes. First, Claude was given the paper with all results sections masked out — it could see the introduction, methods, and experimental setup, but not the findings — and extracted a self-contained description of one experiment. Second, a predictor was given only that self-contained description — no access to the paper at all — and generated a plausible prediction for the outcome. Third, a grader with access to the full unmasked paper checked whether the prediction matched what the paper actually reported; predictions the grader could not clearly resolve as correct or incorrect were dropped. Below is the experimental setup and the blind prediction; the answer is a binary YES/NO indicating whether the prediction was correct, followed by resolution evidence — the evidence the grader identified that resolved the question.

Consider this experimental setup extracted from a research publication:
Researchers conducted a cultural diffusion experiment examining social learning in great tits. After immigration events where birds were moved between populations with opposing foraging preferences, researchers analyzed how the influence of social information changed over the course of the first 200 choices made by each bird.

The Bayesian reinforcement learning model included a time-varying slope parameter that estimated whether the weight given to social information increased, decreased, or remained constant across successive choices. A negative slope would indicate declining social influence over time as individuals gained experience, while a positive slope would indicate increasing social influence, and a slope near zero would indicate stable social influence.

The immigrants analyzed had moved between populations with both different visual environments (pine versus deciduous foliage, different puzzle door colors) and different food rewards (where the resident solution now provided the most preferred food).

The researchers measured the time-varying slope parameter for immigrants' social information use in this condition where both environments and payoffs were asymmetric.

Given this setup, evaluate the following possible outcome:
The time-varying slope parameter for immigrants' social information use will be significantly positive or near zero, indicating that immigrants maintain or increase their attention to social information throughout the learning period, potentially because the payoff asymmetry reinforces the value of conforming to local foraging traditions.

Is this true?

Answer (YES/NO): NO